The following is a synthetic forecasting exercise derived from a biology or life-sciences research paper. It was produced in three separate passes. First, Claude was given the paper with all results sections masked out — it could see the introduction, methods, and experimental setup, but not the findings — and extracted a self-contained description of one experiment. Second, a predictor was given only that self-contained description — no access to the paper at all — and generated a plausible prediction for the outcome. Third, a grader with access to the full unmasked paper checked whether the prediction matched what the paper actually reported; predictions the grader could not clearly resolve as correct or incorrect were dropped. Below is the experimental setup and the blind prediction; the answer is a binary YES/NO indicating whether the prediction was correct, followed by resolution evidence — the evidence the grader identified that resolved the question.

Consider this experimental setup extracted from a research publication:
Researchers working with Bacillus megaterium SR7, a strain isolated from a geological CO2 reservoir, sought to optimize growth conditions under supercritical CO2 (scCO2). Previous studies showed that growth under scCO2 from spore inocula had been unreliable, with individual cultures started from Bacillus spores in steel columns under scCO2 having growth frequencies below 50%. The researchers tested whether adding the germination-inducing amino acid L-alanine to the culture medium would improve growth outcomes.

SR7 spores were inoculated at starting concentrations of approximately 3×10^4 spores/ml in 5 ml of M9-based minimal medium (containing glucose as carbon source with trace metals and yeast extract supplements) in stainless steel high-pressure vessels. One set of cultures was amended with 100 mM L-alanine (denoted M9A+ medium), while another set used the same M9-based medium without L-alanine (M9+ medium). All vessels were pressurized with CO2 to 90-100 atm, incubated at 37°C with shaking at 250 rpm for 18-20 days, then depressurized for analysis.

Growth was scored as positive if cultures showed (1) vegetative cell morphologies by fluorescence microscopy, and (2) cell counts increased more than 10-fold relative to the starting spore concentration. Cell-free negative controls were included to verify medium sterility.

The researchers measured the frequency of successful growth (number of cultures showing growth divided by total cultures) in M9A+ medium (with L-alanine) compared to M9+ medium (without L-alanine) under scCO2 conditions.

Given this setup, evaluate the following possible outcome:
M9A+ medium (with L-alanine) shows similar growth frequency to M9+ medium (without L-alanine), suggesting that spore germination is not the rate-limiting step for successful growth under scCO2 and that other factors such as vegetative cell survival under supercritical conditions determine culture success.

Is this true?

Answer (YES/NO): NO